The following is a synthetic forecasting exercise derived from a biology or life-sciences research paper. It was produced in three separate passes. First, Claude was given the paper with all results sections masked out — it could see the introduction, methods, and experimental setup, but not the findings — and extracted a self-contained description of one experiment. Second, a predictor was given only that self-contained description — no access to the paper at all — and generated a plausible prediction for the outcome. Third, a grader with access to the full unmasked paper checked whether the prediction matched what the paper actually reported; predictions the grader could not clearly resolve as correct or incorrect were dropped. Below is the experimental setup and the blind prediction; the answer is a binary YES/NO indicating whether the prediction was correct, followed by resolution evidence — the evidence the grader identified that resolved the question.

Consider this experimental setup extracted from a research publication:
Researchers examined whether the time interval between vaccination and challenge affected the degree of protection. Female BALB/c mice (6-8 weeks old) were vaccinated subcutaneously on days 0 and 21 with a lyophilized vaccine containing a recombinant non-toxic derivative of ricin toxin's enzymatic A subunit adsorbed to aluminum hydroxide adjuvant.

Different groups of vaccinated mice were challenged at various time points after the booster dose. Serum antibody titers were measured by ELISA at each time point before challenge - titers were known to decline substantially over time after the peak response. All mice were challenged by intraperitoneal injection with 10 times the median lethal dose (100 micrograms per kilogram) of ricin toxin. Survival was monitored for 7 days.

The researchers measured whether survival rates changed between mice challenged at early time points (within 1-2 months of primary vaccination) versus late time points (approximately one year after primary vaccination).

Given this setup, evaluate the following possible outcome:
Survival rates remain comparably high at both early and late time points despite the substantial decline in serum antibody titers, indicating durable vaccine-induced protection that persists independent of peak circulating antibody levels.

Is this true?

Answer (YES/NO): NO